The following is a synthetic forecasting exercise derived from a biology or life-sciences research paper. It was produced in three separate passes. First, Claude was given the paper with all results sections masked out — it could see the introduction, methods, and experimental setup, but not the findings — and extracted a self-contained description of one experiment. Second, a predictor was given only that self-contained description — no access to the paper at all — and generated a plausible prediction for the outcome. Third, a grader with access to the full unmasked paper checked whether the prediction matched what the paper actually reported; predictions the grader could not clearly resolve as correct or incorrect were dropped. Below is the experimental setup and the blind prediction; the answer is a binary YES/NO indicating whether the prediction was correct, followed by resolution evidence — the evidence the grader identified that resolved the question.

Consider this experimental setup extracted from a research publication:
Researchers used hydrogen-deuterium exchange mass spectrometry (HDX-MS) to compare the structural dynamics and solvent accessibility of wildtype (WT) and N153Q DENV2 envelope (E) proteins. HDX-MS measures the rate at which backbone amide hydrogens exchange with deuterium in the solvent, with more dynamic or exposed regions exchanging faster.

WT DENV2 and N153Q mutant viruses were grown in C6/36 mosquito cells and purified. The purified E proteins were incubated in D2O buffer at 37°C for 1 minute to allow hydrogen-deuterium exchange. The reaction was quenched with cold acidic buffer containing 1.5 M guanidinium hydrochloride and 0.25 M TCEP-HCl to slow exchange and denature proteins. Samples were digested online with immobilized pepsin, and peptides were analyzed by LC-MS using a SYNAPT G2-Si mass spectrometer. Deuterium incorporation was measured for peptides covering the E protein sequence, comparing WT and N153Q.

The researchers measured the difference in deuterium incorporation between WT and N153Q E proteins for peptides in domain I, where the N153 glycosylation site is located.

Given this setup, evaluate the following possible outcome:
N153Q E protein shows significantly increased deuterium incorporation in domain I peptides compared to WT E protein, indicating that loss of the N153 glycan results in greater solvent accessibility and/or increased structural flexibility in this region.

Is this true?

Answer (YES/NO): NO